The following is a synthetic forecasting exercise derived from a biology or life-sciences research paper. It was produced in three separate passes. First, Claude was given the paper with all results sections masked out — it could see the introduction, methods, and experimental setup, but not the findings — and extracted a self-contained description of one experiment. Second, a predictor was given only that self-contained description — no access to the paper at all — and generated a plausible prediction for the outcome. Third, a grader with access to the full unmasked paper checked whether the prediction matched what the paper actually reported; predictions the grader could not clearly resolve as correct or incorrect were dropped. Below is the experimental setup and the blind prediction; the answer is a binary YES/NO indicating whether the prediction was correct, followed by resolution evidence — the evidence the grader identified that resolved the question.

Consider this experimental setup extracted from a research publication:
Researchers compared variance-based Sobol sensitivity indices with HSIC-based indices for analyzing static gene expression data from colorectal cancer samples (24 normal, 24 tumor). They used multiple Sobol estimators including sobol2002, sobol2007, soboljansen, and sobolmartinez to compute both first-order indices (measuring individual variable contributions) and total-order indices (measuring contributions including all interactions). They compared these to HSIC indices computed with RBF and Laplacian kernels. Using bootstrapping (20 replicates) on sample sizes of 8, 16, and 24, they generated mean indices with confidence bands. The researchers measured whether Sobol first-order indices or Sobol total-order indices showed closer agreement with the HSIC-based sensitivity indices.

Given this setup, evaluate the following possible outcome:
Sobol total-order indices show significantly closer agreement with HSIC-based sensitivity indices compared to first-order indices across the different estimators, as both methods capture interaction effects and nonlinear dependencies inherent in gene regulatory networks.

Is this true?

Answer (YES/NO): YES